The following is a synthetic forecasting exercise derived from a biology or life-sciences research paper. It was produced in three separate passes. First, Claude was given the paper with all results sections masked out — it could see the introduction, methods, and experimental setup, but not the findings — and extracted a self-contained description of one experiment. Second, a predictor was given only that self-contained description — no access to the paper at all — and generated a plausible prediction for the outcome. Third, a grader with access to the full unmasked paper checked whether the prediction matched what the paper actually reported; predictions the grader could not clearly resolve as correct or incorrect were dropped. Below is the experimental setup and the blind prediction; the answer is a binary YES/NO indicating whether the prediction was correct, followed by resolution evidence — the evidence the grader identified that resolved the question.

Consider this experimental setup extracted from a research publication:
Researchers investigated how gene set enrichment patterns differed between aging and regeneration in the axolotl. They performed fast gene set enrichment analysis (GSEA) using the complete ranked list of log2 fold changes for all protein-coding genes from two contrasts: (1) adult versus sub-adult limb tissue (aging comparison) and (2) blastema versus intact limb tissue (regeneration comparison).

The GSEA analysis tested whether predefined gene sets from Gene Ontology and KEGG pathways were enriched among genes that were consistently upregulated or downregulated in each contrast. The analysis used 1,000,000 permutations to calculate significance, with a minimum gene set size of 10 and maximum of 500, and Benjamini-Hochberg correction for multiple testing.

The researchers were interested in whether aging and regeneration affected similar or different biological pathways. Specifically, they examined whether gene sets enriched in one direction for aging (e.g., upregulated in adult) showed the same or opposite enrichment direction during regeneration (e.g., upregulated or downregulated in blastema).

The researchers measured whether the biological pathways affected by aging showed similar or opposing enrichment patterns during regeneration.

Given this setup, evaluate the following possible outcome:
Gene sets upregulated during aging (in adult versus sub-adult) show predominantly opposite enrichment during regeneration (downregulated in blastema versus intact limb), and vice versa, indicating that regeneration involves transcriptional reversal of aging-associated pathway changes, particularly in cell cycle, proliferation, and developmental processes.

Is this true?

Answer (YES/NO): NO